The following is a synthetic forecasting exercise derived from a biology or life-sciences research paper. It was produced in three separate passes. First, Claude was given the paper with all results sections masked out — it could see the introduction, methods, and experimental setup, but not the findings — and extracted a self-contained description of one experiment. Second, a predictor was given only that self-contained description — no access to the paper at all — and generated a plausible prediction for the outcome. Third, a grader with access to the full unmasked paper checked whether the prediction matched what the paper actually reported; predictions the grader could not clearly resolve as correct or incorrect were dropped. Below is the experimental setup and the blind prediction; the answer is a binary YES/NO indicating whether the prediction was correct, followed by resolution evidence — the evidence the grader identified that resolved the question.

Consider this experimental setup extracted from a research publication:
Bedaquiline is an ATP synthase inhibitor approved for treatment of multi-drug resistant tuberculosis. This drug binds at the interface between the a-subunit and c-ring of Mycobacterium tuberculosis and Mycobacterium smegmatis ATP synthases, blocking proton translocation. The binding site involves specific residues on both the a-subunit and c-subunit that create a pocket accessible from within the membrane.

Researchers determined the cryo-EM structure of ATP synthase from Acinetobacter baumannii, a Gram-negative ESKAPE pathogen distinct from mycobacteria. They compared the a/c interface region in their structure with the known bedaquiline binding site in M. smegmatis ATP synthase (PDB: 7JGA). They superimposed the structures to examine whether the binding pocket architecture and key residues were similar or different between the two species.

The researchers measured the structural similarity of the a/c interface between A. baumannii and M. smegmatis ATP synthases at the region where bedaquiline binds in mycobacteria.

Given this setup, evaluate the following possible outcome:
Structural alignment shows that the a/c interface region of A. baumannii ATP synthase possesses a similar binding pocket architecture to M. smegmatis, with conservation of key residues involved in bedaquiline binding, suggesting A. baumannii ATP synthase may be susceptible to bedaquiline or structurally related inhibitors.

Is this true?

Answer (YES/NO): NO